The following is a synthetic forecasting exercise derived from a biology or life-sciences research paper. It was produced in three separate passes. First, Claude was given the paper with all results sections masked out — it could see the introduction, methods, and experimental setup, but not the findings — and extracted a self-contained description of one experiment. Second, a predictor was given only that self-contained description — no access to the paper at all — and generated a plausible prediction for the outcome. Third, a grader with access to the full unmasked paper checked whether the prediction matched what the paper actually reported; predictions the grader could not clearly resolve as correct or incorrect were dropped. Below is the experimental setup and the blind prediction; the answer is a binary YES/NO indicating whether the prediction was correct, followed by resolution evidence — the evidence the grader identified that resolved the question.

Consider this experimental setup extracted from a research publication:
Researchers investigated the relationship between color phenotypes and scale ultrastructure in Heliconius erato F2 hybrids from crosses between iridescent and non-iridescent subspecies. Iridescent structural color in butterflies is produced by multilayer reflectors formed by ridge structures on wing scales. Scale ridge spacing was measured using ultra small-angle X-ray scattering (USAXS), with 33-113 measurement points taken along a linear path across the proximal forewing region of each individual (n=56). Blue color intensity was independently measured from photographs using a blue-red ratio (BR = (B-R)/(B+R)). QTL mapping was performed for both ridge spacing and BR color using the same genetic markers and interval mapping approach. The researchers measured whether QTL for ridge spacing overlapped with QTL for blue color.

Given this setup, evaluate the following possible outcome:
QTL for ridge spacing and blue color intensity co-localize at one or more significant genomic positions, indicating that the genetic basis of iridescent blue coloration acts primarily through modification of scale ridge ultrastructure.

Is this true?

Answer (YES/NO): NO